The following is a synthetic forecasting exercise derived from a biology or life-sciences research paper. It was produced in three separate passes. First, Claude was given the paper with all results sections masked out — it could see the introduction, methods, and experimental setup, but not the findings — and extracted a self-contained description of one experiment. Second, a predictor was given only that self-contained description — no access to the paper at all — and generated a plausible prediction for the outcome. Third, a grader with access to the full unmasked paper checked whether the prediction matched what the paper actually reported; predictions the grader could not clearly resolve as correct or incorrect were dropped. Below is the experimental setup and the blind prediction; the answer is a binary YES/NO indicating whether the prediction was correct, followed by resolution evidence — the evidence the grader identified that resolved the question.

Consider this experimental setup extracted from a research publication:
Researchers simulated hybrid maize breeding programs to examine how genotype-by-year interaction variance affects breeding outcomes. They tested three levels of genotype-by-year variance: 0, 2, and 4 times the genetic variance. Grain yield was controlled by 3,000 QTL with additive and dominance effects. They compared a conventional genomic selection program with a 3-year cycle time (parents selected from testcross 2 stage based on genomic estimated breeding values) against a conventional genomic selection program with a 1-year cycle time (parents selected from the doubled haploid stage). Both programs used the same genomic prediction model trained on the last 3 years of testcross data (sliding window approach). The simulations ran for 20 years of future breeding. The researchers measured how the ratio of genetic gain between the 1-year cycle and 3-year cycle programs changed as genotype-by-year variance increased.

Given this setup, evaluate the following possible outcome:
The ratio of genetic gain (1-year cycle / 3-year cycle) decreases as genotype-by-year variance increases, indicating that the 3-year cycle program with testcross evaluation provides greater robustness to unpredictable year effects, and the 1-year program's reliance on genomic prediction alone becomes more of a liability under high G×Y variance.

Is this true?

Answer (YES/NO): NO